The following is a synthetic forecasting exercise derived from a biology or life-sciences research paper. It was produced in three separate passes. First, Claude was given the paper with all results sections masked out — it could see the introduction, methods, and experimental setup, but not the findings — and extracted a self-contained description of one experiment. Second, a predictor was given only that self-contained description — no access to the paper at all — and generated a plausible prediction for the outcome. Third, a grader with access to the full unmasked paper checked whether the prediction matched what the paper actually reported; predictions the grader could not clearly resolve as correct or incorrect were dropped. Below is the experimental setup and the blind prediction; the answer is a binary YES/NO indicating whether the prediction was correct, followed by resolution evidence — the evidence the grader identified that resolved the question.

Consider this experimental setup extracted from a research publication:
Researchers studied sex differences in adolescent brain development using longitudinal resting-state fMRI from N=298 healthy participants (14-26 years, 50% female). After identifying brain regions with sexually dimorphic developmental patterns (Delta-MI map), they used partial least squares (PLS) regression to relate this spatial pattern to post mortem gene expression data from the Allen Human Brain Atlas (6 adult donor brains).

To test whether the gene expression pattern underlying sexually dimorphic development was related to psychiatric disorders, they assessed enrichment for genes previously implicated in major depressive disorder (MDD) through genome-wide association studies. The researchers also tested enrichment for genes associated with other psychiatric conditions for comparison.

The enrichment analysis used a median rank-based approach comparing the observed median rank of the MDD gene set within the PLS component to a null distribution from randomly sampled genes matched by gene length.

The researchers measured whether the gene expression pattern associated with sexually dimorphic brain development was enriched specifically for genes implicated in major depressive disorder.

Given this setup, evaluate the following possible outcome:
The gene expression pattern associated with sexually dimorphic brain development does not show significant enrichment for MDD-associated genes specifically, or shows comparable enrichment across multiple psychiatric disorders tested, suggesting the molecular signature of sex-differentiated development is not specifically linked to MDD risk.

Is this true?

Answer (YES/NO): NO